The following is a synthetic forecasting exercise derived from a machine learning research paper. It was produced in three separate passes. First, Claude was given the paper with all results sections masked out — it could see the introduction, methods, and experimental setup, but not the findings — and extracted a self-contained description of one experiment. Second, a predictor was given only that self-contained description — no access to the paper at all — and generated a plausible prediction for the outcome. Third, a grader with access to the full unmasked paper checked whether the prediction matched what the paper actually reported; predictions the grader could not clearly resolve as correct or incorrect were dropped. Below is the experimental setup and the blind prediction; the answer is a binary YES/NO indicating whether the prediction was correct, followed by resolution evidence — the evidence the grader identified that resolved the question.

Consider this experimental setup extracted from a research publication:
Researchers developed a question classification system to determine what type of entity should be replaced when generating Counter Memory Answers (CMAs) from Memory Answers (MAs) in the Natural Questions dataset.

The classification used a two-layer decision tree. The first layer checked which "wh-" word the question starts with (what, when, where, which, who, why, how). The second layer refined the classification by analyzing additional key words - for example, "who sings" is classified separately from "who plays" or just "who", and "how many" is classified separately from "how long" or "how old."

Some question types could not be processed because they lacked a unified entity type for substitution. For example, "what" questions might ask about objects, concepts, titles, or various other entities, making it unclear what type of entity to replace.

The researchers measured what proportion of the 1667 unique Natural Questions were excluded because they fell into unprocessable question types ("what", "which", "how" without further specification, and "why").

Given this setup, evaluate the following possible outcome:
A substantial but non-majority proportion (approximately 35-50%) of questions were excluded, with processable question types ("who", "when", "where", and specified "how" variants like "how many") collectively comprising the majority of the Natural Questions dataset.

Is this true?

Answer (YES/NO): NO